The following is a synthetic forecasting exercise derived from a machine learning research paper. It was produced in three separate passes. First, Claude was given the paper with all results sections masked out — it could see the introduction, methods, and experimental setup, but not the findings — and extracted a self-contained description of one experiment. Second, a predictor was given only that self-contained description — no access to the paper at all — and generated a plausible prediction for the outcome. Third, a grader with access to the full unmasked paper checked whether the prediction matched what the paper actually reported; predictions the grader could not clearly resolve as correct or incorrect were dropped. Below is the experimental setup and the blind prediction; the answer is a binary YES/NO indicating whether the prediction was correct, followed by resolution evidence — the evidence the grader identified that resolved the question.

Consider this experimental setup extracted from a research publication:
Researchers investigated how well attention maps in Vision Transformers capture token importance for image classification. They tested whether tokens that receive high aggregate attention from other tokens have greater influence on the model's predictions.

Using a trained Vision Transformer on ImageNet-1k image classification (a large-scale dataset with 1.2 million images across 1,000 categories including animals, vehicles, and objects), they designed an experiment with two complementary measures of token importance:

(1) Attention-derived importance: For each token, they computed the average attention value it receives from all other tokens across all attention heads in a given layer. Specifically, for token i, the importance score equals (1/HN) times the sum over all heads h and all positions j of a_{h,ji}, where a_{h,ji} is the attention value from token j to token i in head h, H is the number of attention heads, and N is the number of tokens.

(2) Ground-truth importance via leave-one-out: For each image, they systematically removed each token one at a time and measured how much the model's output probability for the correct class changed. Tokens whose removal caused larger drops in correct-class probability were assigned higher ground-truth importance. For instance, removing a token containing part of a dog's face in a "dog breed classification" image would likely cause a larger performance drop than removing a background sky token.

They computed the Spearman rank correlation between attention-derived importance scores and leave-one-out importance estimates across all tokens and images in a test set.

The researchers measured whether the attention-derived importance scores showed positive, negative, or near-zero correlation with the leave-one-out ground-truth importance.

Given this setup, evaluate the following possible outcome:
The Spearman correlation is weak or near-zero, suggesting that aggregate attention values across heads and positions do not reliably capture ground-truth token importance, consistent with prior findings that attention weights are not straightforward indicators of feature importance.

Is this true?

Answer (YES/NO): NO